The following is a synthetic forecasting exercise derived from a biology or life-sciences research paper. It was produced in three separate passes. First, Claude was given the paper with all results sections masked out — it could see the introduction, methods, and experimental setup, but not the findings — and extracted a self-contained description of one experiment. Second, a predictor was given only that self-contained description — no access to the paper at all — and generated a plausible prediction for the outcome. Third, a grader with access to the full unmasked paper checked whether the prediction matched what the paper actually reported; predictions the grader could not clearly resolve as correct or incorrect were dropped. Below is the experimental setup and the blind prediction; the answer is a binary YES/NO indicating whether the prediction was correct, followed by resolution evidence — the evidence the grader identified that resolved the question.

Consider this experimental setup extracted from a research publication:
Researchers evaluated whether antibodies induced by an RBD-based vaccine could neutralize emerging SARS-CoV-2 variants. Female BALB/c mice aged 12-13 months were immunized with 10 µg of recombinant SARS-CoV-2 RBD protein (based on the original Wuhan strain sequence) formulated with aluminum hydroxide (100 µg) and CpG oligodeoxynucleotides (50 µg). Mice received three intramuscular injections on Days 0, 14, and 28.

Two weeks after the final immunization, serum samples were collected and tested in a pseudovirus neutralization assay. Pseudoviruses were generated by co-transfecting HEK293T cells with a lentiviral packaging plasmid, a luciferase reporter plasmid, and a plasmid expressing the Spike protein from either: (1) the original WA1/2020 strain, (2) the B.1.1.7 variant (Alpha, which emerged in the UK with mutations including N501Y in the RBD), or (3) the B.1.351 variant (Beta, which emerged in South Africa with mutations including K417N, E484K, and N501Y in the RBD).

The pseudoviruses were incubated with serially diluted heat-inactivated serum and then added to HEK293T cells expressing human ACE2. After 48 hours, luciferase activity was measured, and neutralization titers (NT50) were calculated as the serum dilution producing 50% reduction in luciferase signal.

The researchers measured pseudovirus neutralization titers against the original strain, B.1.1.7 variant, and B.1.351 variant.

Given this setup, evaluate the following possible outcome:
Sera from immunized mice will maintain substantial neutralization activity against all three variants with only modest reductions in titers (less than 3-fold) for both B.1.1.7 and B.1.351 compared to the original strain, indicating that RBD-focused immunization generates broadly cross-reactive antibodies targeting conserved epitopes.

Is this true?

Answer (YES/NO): NO